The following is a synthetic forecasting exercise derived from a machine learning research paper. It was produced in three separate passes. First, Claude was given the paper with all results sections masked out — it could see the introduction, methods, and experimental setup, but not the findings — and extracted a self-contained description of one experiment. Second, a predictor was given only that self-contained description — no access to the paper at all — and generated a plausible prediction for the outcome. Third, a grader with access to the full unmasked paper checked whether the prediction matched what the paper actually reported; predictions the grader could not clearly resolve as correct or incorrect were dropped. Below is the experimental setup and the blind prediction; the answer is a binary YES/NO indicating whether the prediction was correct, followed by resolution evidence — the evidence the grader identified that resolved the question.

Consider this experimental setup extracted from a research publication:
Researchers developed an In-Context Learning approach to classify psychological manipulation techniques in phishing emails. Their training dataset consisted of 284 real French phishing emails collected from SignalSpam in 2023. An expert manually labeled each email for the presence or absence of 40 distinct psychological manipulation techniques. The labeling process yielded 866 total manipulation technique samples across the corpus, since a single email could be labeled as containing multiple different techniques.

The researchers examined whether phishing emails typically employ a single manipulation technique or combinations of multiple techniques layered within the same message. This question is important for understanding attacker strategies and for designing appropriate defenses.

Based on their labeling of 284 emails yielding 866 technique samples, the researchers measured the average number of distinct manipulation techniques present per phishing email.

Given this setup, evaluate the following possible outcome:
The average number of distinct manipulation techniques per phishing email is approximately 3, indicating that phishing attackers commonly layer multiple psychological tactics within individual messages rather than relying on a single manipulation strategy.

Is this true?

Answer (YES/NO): YES